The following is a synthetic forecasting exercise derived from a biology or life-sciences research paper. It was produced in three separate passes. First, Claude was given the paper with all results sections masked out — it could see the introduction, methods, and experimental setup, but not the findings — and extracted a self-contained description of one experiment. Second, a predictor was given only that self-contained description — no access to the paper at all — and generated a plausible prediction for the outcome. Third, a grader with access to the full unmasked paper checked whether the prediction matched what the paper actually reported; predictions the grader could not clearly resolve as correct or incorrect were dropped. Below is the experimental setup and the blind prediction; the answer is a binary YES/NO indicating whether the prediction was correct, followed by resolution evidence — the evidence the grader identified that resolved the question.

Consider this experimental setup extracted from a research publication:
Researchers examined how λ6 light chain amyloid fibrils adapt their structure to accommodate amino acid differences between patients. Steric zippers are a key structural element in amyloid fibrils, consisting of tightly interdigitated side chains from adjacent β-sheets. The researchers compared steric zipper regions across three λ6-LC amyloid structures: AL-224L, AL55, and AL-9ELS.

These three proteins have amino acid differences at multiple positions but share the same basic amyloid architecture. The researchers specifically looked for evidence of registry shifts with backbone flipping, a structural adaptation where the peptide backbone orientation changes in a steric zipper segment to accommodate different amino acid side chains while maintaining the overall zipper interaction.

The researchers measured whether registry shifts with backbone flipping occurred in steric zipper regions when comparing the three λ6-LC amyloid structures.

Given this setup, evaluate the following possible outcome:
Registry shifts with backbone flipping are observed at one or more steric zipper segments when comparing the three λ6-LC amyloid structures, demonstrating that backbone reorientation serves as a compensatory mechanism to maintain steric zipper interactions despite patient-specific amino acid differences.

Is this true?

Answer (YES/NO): YES